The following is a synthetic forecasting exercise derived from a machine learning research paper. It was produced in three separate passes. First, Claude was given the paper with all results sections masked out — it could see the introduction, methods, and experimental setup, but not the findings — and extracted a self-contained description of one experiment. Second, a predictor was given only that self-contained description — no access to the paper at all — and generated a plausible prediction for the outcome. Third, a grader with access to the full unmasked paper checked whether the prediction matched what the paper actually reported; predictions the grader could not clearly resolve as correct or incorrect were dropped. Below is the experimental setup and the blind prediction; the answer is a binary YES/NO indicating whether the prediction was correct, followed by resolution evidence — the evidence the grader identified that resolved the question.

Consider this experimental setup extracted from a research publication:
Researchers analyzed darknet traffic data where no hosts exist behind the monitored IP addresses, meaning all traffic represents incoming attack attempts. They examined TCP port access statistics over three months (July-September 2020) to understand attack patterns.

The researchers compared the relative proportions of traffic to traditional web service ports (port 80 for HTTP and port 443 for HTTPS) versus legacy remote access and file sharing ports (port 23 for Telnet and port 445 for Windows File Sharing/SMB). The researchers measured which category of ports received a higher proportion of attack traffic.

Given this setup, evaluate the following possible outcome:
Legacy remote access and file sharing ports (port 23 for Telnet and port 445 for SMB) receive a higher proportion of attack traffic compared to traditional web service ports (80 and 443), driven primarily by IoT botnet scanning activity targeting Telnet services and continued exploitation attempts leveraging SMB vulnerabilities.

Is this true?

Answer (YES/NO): YES